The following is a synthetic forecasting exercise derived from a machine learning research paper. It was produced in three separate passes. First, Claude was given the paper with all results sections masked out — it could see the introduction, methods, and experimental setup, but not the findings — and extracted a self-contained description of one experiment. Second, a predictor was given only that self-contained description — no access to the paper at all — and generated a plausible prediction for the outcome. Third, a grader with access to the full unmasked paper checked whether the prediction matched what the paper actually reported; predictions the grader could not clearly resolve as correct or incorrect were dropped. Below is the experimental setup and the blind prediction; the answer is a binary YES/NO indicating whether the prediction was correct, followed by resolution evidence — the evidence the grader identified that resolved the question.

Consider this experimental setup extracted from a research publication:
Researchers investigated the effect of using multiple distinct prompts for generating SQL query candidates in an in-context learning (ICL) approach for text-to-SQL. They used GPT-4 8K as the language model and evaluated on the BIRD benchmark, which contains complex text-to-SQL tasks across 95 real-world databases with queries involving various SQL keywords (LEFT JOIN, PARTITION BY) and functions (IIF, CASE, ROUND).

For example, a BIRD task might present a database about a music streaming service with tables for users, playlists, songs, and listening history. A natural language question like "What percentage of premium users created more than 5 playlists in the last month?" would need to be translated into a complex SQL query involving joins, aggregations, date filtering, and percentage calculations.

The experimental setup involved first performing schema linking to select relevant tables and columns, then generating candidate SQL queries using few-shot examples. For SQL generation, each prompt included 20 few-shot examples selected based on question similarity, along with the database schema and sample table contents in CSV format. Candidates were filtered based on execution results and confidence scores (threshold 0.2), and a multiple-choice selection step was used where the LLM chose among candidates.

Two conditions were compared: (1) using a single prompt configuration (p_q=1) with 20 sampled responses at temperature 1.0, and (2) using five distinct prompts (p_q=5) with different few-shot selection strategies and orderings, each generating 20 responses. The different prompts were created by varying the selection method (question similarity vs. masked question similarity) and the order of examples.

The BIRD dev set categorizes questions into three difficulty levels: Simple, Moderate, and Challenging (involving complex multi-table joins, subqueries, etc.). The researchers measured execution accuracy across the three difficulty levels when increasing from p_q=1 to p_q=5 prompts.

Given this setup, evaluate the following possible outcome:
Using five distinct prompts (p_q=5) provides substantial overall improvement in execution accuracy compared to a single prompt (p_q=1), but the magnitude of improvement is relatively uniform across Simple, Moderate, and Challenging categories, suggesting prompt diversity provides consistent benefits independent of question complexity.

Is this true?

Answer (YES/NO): NO